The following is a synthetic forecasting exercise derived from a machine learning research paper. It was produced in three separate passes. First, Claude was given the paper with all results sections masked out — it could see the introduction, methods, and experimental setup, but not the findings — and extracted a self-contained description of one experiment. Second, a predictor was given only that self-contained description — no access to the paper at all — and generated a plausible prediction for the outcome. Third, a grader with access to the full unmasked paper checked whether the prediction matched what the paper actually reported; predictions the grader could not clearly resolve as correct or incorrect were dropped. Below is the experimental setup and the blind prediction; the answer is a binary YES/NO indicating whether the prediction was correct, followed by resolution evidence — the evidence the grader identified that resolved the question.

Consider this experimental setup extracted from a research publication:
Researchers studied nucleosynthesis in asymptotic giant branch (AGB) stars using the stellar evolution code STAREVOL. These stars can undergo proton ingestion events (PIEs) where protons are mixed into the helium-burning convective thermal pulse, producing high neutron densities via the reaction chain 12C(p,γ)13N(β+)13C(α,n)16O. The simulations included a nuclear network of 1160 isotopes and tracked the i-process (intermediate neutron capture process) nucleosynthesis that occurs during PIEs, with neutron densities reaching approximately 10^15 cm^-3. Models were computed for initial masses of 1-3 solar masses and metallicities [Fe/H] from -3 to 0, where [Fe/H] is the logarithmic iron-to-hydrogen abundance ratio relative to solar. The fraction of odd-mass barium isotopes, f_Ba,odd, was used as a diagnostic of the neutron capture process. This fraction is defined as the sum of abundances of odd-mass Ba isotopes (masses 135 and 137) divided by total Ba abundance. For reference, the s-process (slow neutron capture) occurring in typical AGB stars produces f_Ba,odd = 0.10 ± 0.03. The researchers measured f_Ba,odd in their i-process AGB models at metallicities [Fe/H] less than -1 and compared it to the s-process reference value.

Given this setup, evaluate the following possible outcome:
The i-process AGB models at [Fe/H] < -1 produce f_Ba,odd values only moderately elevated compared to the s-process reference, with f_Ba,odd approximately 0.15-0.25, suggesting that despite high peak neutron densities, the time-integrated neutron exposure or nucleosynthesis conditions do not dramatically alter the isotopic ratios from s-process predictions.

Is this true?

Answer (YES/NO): NO